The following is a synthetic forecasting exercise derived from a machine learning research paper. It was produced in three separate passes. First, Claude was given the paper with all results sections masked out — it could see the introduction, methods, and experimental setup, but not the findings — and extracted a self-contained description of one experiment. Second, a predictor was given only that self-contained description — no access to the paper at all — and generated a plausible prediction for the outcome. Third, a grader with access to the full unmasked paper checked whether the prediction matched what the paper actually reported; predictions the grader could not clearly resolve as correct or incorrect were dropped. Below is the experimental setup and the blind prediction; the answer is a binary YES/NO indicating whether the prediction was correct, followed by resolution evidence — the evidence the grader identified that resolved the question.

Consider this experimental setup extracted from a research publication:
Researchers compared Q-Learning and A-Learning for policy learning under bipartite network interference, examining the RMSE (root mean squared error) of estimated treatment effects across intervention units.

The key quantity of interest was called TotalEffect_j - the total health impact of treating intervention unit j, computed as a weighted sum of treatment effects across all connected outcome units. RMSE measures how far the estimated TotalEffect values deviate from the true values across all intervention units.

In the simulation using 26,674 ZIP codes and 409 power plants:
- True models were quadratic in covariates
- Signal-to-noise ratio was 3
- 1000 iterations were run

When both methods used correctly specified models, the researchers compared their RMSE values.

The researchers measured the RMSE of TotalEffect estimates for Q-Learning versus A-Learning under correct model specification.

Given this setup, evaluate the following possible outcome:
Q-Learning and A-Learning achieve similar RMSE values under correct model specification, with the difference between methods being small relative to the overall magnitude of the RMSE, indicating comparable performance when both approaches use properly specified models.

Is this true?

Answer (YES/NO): NO